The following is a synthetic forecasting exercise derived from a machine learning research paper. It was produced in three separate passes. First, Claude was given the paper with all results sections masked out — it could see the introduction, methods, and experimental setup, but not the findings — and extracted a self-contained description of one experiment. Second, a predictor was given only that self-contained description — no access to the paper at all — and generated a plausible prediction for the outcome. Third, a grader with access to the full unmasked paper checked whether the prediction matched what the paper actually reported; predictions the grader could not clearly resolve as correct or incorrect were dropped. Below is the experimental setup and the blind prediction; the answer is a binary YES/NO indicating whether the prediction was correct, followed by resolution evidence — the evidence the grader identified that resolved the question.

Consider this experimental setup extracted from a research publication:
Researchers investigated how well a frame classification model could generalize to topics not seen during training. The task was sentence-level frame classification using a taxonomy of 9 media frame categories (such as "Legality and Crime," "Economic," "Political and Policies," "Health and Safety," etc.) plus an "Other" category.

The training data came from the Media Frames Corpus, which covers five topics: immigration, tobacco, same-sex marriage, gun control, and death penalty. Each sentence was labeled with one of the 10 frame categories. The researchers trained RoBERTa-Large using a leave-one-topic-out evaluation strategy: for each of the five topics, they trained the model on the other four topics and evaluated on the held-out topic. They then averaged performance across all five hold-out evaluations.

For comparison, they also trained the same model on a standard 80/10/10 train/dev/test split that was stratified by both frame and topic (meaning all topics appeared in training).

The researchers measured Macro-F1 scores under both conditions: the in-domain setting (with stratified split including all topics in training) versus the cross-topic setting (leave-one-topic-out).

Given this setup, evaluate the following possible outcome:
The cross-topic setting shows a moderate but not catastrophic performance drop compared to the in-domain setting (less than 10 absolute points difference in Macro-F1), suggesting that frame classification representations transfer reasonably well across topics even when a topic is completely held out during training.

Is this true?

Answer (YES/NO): YES